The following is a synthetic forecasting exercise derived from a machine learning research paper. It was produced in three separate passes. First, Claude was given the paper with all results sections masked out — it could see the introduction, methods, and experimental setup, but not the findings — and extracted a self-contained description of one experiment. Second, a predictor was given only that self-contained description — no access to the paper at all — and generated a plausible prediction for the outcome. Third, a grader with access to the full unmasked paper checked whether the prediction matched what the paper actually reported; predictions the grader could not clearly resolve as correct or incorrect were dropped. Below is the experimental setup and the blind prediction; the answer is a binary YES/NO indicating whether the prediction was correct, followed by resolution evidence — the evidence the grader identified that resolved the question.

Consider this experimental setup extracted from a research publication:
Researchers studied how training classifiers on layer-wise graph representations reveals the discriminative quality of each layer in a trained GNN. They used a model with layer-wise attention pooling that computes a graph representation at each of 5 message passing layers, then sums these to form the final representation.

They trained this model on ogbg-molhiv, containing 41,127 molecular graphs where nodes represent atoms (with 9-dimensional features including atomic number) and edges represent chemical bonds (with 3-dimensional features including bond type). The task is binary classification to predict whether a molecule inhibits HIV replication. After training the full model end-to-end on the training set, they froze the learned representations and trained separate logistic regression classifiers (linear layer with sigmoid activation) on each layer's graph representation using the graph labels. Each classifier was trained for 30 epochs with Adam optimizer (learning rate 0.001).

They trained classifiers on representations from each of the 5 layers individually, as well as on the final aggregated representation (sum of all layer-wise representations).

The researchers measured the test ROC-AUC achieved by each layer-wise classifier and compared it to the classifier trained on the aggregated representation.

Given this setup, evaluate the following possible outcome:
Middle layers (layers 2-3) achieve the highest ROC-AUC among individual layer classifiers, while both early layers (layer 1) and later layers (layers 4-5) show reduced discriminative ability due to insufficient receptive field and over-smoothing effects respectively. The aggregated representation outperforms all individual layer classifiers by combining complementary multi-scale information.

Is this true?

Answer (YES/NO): NO